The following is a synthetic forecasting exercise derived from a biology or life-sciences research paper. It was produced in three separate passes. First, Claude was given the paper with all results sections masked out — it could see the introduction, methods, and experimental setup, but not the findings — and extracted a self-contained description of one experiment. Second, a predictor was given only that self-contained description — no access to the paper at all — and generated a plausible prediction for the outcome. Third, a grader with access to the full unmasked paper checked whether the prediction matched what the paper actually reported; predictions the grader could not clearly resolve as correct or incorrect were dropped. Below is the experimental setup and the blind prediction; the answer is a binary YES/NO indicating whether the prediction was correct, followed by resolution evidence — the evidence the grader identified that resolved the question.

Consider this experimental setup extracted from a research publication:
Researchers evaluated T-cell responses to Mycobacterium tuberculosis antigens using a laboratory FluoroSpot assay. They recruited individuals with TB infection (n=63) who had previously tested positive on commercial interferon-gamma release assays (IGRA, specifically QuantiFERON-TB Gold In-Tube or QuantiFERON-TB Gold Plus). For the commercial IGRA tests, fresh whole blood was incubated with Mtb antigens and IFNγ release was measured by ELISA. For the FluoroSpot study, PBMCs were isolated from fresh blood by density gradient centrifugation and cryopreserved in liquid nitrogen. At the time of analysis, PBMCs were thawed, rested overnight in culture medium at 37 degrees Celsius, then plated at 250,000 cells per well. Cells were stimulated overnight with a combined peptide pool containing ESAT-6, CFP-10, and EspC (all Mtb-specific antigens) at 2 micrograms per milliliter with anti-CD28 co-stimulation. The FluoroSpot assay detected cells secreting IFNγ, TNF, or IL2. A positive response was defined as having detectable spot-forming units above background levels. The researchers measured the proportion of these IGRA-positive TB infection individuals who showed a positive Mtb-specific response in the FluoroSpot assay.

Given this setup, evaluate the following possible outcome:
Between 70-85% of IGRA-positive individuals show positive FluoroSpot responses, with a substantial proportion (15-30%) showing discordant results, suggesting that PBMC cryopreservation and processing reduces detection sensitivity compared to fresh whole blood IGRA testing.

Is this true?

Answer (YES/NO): YES